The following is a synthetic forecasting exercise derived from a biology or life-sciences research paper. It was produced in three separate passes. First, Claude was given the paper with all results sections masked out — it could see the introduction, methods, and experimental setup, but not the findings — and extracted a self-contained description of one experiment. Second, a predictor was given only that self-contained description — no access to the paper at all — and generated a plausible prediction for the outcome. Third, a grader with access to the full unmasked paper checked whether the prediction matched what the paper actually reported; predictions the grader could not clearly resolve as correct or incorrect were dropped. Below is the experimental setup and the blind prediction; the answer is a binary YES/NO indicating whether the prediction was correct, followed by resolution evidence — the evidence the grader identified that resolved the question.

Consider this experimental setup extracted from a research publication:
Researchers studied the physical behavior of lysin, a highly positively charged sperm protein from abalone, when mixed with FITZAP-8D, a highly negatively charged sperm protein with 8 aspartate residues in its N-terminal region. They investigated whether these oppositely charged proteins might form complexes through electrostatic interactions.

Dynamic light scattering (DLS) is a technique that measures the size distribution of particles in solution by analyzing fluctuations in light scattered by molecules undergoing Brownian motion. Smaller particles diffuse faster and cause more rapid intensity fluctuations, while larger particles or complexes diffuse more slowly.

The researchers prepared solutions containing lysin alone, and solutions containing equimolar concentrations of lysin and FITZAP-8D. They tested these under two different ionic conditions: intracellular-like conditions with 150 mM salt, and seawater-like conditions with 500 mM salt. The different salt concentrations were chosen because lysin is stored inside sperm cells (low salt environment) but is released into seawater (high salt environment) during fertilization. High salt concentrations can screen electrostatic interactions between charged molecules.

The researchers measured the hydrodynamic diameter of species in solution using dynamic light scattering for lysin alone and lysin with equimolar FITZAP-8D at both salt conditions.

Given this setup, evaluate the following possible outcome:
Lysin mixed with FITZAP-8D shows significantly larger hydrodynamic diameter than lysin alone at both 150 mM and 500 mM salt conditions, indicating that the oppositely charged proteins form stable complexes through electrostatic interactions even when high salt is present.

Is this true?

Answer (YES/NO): NO